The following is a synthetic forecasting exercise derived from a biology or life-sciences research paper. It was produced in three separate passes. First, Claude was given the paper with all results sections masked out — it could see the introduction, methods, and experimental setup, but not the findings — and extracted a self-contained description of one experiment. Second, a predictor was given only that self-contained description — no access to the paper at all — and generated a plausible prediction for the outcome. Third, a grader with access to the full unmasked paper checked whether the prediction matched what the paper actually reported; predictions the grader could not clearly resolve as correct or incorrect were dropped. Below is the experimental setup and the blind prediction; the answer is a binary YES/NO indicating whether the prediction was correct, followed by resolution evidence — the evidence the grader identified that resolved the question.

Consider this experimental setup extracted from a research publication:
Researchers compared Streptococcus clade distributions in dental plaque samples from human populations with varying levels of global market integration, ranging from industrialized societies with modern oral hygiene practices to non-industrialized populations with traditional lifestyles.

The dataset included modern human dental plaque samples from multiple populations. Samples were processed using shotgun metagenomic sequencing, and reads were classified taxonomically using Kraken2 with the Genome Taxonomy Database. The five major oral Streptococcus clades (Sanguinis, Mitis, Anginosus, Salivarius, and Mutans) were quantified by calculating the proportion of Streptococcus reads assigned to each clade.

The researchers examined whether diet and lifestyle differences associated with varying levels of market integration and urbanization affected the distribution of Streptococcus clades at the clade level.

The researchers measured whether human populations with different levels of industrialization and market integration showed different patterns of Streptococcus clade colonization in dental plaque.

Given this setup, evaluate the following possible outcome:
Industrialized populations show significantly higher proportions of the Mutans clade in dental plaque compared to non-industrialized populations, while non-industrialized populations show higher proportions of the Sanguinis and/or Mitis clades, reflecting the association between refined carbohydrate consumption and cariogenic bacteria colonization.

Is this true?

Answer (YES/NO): NO